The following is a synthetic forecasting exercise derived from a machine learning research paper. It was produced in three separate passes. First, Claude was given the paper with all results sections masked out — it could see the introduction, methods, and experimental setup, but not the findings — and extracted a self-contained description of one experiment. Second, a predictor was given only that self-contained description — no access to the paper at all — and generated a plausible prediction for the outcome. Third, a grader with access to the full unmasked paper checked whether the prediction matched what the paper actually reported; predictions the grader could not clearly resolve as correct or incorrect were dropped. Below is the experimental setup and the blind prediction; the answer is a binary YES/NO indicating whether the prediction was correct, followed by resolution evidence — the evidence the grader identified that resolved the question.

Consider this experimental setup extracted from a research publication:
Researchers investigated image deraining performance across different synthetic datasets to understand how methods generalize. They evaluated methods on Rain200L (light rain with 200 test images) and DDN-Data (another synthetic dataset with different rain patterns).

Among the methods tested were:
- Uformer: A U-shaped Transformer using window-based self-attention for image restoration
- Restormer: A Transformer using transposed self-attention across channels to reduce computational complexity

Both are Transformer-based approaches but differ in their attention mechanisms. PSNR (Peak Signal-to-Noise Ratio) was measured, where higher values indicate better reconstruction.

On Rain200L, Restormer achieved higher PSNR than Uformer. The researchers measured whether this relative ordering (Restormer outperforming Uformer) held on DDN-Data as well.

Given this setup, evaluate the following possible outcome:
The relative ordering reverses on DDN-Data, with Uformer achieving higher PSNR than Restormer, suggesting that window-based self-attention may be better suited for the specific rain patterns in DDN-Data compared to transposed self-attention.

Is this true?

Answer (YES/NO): NO